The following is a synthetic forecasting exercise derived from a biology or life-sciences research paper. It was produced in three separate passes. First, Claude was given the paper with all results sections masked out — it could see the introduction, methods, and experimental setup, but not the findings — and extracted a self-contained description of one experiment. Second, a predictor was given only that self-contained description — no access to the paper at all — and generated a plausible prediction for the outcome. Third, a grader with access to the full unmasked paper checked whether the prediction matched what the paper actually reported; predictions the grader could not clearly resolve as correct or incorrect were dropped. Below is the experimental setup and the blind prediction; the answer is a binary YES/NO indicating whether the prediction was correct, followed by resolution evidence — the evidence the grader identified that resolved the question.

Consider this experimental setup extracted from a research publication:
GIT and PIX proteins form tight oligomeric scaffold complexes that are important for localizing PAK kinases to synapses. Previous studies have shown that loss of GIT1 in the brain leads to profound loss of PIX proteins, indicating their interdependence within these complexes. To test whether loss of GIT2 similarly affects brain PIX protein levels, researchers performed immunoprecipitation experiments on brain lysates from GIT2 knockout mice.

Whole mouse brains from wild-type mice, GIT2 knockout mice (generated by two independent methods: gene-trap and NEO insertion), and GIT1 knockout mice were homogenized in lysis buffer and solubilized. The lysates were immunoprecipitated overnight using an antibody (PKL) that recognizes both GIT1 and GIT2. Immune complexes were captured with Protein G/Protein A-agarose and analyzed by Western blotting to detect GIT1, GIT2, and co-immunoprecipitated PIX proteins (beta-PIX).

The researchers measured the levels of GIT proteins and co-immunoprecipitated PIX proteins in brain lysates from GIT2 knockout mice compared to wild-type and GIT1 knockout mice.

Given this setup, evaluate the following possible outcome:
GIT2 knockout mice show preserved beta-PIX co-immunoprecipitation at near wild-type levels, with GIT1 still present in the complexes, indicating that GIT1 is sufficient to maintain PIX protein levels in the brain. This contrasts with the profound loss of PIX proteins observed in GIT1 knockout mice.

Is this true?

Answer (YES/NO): YES